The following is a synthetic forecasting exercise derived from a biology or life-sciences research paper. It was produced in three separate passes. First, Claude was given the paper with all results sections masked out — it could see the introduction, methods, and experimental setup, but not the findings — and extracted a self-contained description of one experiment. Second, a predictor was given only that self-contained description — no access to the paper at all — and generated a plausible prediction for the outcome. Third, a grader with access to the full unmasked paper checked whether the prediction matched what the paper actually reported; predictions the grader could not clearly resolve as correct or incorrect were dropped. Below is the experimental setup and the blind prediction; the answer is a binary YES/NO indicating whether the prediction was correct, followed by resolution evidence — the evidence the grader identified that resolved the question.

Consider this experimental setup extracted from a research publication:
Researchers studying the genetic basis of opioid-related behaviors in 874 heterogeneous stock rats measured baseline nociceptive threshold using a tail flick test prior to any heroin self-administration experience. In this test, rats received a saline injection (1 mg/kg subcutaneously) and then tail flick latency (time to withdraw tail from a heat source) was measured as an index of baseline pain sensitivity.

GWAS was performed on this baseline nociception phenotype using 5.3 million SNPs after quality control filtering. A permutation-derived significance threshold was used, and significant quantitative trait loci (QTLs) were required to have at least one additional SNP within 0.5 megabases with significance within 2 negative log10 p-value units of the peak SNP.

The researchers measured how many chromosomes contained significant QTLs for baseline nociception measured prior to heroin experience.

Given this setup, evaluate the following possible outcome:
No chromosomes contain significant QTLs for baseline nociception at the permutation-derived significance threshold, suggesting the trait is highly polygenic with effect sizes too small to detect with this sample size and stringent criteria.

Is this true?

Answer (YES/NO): NO